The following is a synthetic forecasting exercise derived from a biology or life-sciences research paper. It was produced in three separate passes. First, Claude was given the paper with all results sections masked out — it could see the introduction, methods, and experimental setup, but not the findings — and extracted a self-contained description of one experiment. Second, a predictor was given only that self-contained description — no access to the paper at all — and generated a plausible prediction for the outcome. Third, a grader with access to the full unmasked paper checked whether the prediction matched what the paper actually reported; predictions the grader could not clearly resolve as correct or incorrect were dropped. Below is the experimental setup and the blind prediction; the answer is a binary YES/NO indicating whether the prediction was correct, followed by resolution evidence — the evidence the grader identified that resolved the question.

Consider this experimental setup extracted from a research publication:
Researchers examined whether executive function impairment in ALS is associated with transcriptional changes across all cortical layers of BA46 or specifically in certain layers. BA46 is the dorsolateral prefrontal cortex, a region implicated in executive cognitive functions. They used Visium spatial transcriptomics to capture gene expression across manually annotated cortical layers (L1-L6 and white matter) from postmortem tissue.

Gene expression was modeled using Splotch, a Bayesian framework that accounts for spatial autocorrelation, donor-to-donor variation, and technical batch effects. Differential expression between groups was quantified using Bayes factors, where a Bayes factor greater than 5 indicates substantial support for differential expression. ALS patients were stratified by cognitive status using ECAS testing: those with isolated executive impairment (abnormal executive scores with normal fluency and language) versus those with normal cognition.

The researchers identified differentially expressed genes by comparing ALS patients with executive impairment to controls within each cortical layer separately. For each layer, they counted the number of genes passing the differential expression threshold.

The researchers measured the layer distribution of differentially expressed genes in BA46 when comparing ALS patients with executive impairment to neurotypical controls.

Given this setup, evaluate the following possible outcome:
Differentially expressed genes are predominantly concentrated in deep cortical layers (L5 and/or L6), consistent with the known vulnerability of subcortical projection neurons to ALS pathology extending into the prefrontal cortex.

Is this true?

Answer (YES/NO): YES